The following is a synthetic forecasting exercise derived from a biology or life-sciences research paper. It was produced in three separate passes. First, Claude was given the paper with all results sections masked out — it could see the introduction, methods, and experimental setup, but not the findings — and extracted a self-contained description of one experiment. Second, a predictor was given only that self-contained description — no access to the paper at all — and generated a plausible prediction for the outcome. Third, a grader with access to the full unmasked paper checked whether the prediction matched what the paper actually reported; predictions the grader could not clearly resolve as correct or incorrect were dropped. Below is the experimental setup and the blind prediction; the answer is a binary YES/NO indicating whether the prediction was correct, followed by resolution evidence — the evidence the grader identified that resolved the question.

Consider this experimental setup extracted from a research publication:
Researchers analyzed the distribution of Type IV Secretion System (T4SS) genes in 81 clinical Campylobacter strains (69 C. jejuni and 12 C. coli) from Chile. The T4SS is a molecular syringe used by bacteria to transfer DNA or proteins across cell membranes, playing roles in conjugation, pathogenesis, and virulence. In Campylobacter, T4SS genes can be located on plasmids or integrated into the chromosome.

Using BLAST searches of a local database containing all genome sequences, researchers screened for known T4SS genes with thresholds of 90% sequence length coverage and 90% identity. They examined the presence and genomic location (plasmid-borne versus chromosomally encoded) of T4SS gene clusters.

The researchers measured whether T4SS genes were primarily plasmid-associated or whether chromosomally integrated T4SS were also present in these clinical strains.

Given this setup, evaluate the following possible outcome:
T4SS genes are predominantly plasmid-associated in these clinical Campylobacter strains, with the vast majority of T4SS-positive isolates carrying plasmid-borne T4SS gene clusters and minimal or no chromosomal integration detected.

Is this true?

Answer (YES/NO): YES